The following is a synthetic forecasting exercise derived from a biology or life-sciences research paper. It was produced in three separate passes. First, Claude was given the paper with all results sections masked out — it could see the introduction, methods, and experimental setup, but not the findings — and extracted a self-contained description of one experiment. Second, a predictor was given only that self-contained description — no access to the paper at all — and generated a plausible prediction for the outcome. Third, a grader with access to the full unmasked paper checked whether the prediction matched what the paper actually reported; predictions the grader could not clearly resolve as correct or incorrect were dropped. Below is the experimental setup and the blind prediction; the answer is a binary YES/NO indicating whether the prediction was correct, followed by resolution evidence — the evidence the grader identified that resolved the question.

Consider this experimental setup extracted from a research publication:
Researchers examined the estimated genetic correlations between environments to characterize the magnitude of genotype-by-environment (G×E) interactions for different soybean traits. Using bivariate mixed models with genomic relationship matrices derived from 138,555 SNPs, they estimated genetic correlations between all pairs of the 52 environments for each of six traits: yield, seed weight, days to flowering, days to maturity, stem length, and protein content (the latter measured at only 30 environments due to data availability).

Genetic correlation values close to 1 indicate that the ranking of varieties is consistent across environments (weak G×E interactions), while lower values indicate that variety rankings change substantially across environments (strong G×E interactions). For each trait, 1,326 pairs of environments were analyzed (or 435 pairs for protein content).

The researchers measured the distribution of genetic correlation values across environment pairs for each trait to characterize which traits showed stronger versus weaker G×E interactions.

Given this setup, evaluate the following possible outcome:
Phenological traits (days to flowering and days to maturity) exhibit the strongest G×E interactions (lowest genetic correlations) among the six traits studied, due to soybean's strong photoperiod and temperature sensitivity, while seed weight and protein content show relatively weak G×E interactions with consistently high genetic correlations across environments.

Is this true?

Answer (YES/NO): NO